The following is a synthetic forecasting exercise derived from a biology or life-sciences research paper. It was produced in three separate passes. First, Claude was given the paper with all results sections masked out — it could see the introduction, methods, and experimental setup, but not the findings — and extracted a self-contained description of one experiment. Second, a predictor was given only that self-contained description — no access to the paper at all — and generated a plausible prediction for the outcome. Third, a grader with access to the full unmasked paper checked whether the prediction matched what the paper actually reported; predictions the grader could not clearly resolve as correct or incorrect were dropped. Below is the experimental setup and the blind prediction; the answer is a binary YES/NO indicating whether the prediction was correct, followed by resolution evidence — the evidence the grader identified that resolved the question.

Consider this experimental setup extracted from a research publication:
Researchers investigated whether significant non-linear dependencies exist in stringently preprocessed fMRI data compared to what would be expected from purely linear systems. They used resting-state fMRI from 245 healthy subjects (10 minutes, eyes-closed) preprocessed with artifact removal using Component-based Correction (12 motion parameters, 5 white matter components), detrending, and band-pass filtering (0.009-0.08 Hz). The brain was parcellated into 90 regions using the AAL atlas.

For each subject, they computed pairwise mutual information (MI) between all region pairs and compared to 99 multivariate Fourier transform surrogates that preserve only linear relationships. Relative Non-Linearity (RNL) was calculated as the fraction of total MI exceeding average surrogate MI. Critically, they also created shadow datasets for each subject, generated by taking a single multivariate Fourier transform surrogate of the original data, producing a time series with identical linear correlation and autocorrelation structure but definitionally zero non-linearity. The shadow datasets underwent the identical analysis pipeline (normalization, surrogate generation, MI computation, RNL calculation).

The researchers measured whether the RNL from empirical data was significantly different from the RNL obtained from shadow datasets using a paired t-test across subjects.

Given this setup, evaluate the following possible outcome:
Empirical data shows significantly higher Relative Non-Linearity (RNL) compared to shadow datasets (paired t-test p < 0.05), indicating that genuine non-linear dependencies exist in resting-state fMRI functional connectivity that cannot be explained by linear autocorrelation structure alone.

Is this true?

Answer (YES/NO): YES